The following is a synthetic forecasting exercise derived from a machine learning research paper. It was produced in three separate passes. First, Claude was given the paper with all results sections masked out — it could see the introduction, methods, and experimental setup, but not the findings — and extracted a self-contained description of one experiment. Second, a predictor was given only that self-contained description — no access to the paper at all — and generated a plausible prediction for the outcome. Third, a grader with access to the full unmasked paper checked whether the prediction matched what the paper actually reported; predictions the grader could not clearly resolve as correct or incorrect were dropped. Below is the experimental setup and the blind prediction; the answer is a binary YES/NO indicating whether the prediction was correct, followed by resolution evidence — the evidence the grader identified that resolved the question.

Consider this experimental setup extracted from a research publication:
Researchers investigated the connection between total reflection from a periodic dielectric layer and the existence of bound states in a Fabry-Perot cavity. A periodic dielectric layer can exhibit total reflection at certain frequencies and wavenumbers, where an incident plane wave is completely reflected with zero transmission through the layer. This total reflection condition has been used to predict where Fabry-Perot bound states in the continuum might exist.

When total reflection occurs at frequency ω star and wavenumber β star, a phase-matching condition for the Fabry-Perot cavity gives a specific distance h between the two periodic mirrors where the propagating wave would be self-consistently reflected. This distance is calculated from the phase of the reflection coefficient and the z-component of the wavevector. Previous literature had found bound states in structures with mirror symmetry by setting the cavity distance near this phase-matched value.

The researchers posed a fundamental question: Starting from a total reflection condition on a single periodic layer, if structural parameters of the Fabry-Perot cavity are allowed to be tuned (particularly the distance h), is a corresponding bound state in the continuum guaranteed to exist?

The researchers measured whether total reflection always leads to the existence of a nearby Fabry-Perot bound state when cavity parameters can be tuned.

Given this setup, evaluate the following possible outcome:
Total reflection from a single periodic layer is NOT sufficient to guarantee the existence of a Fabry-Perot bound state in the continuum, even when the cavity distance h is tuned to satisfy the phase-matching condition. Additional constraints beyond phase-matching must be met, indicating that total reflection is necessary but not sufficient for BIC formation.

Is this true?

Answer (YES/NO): YES